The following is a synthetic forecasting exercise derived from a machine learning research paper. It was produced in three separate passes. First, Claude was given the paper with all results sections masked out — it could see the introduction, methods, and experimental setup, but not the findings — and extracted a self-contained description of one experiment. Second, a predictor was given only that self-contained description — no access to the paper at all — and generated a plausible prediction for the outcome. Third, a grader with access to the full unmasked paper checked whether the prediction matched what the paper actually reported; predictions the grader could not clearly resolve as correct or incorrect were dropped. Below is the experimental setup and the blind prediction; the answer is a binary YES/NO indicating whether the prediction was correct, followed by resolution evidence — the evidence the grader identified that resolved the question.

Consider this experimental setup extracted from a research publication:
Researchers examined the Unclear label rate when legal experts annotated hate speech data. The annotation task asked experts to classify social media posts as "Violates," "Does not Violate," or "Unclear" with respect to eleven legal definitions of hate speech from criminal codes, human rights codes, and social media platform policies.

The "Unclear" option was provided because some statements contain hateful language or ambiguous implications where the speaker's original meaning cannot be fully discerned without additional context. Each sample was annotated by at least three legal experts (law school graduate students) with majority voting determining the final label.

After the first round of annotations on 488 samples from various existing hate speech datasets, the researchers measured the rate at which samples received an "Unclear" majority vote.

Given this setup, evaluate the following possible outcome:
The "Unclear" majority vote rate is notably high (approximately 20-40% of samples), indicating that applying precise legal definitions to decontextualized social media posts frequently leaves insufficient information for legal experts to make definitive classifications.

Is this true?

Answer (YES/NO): NO